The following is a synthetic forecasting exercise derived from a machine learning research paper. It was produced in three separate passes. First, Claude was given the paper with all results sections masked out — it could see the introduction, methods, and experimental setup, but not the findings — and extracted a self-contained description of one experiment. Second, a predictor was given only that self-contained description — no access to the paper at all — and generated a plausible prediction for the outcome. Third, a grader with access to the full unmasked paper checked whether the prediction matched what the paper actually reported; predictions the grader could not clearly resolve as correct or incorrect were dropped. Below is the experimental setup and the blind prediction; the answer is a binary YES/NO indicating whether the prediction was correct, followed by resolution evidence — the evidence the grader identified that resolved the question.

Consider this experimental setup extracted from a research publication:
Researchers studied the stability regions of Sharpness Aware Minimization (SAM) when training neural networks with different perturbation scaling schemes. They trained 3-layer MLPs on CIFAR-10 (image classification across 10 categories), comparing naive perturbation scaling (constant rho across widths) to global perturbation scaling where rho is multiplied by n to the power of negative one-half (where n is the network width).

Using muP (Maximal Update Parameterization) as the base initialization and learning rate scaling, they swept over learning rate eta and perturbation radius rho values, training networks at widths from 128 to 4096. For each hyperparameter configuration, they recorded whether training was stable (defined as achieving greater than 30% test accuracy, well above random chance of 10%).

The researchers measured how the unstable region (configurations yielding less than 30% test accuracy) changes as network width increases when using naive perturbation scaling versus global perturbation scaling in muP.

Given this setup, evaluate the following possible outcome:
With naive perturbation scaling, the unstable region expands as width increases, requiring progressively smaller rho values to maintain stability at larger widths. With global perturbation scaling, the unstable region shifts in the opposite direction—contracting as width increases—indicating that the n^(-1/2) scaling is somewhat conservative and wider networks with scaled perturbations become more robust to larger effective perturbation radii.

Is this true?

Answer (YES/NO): NO